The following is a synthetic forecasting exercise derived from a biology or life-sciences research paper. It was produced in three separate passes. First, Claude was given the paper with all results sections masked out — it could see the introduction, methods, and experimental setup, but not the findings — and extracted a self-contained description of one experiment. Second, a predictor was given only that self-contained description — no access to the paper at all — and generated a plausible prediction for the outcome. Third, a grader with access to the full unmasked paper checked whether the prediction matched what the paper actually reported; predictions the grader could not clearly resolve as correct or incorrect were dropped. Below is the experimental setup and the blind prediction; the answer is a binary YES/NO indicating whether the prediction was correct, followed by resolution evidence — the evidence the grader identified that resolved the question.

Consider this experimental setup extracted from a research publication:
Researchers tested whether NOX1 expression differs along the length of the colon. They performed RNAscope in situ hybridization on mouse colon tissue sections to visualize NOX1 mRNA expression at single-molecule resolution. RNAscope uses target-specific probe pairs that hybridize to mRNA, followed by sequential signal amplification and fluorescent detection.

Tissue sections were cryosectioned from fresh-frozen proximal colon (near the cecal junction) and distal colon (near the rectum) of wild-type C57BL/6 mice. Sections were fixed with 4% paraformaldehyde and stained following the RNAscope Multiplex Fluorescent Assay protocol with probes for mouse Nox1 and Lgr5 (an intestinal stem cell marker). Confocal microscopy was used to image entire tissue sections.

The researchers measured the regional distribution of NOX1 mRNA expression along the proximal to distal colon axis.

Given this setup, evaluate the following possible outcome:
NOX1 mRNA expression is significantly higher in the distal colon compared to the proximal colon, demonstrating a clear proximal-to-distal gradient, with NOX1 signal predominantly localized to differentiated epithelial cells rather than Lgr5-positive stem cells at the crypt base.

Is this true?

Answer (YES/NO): NO